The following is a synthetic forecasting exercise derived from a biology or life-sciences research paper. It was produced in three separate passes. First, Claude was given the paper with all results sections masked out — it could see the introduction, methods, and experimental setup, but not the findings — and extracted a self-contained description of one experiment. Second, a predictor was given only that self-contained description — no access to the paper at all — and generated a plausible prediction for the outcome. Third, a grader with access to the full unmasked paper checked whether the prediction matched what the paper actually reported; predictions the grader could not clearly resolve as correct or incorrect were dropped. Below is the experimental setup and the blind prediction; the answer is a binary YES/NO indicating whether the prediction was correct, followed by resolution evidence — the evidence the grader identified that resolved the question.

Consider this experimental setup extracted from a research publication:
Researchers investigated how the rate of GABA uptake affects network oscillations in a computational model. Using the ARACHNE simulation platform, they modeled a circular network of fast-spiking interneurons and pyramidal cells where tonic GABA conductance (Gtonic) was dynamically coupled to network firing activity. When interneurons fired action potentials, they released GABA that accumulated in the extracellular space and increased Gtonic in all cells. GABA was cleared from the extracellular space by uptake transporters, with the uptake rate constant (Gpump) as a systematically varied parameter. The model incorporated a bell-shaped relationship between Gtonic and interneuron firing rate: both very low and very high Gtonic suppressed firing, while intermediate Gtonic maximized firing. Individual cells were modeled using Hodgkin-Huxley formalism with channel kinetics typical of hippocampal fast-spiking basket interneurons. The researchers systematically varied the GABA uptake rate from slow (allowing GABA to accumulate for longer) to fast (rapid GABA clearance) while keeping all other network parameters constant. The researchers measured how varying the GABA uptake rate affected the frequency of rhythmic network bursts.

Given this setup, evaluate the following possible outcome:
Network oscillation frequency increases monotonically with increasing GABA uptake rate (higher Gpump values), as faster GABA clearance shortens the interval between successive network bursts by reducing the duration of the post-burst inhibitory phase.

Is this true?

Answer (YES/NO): NO